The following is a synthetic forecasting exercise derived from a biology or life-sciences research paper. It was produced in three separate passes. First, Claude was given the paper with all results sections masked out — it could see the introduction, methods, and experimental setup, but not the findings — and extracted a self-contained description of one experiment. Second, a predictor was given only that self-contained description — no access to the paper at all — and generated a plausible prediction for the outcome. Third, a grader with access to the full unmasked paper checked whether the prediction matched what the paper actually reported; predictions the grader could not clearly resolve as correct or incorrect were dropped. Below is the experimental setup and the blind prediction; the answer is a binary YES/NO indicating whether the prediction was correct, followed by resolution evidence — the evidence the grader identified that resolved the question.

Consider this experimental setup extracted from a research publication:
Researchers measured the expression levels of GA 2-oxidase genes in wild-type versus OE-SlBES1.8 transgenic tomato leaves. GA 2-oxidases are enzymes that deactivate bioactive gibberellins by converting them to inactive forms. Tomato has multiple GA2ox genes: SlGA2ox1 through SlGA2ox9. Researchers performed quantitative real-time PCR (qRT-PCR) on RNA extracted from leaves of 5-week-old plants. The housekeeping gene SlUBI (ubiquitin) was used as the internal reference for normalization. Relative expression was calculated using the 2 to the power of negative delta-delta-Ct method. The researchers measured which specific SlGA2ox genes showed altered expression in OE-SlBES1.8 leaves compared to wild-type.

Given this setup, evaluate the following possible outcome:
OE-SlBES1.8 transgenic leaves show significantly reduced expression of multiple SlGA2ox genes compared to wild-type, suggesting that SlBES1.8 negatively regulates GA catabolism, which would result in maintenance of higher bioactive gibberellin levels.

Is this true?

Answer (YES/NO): YES